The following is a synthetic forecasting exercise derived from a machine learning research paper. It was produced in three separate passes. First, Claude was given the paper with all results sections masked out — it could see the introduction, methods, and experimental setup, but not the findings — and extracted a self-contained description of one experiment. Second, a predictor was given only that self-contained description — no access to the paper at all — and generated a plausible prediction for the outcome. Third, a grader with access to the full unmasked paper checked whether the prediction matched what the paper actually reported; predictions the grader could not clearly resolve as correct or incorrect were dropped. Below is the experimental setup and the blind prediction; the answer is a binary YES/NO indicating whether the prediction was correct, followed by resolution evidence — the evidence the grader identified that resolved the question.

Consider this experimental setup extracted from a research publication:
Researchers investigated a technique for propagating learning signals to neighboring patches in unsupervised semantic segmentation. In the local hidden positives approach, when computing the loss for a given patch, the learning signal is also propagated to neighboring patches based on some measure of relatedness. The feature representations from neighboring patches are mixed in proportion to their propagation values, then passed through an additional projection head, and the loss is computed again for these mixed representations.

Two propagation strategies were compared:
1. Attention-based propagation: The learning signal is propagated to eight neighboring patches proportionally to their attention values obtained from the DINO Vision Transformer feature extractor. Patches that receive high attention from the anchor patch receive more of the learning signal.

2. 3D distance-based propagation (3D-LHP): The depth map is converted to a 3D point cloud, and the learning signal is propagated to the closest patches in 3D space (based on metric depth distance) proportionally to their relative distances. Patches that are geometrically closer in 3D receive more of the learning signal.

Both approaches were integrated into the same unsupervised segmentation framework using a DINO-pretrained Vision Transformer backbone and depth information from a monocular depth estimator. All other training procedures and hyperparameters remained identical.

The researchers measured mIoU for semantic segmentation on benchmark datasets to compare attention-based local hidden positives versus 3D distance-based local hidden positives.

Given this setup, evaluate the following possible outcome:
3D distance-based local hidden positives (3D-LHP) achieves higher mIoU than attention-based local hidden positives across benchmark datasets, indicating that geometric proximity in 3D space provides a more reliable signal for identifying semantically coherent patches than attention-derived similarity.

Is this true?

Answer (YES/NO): NO